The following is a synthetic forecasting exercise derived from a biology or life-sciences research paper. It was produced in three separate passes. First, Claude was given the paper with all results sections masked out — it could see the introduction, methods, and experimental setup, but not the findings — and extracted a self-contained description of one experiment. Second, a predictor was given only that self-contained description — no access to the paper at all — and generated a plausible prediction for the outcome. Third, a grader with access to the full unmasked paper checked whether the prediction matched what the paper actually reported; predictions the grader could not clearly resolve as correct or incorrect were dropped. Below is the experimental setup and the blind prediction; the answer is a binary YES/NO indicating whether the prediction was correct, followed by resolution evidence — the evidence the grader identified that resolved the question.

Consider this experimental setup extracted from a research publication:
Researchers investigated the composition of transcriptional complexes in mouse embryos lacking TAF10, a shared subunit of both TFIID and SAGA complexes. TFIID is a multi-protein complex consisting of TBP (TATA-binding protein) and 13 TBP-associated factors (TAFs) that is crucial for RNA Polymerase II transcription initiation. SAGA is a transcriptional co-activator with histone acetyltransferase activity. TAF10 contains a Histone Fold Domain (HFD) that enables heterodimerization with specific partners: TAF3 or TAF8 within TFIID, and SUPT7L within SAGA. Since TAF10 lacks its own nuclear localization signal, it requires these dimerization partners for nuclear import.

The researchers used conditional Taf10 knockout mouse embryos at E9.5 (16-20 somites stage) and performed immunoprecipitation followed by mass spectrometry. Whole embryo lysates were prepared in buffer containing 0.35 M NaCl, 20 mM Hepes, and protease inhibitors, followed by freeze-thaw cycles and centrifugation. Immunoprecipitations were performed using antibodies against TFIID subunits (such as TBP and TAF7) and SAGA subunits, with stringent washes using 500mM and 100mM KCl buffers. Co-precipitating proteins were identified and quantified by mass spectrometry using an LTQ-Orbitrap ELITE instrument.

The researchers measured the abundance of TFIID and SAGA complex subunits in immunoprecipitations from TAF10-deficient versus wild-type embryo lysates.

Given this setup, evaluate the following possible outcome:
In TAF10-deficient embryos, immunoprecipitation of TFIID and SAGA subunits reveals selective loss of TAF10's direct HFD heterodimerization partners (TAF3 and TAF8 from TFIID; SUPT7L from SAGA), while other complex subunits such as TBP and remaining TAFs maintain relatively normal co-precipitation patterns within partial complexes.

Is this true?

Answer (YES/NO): NO